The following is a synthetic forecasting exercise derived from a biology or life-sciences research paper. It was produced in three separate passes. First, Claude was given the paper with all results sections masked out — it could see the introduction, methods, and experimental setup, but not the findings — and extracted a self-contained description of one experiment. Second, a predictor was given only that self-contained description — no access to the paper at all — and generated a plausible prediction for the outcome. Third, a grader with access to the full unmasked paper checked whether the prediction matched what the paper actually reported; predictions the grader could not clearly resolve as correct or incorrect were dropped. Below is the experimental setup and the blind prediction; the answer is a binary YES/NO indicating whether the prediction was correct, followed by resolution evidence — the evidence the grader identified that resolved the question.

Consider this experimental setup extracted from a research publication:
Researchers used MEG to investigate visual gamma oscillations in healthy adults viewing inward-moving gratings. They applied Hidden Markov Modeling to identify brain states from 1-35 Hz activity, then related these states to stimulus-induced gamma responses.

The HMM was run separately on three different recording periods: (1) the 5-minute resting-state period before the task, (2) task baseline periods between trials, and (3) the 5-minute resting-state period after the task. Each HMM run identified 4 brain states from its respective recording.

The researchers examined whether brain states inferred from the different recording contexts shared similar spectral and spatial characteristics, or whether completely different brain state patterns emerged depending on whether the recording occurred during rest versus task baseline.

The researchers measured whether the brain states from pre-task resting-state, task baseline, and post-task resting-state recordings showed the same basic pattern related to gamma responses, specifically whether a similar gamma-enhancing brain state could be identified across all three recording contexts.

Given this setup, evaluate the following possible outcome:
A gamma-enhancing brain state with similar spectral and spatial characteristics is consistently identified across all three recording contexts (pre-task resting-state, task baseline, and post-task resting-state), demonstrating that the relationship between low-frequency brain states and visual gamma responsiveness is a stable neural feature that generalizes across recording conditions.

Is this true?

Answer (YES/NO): YES